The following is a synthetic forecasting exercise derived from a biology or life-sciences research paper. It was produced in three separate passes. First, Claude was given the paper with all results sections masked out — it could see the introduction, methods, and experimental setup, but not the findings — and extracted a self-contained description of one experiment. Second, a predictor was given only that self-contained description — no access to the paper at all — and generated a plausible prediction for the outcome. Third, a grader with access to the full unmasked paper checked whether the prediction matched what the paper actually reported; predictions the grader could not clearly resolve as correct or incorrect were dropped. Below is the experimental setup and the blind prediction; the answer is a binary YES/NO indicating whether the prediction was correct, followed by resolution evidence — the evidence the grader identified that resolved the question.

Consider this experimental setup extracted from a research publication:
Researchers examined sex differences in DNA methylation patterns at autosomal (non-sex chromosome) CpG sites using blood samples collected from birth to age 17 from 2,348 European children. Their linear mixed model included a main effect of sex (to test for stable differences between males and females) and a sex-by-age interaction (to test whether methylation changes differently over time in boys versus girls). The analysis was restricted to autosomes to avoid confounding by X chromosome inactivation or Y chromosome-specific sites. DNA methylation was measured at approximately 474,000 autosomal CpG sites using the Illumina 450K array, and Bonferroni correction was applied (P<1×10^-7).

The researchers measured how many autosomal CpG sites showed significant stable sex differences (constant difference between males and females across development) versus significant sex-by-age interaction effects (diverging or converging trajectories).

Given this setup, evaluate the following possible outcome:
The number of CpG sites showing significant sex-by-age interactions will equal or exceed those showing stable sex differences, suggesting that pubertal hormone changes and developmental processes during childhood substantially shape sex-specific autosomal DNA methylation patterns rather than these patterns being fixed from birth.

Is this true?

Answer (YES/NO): NO